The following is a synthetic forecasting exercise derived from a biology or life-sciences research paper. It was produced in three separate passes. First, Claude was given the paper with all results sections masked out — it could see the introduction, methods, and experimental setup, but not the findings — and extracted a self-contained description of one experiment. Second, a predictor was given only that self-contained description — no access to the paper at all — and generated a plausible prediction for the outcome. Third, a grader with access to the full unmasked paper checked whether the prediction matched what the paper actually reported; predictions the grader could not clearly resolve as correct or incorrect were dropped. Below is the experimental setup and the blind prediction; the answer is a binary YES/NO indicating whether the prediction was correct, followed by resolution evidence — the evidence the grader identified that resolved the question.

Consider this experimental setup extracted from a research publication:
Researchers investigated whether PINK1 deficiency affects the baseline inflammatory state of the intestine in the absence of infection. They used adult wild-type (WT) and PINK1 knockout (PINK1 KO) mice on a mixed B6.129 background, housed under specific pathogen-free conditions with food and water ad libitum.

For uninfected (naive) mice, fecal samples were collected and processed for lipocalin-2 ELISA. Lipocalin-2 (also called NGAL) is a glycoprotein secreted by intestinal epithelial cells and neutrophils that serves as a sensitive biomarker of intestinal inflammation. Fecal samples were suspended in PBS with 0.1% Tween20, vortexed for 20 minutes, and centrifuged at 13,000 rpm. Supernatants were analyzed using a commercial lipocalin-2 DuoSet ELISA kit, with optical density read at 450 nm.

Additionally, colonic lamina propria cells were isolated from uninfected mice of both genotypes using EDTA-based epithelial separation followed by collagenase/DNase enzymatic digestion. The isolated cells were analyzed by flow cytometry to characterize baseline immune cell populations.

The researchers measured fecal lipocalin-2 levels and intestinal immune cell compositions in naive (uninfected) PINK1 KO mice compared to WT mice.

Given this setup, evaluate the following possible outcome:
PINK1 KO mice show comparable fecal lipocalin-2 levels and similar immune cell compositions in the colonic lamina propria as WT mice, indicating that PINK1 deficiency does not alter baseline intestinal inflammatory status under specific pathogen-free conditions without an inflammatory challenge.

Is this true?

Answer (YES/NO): YES